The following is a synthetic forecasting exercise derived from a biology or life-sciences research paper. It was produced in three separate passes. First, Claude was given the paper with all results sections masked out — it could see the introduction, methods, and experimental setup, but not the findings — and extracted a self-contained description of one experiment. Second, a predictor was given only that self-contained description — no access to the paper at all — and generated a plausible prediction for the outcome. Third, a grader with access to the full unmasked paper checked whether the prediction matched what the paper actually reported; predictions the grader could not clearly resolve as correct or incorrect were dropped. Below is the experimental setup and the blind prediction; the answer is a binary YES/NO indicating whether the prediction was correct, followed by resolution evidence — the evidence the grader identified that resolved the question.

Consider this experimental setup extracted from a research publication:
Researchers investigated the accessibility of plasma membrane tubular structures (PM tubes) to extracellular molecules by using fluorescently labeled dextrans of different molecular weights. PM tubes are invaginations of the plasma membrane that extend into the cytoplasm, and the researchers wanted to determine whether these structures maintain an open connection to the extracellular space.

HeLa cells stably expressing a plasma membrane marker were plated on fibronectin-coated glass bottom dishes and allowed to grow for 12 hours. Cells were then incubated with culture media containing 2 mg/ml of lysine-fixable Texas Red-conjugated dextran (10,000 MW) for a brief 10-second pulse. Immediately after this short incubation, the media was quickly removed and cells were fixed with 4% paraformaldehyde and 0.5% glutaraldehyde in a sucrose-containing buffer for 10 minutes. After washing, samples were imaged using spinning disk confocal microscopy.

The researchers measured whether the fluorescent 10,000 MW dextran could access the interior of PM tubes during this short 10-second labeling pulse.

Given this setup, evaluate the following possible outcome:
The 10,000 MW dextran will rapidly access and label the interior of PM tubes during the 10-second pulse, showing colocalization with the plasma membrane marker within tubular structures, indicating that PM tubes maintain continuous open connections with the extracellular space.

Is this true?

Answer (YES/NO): YES